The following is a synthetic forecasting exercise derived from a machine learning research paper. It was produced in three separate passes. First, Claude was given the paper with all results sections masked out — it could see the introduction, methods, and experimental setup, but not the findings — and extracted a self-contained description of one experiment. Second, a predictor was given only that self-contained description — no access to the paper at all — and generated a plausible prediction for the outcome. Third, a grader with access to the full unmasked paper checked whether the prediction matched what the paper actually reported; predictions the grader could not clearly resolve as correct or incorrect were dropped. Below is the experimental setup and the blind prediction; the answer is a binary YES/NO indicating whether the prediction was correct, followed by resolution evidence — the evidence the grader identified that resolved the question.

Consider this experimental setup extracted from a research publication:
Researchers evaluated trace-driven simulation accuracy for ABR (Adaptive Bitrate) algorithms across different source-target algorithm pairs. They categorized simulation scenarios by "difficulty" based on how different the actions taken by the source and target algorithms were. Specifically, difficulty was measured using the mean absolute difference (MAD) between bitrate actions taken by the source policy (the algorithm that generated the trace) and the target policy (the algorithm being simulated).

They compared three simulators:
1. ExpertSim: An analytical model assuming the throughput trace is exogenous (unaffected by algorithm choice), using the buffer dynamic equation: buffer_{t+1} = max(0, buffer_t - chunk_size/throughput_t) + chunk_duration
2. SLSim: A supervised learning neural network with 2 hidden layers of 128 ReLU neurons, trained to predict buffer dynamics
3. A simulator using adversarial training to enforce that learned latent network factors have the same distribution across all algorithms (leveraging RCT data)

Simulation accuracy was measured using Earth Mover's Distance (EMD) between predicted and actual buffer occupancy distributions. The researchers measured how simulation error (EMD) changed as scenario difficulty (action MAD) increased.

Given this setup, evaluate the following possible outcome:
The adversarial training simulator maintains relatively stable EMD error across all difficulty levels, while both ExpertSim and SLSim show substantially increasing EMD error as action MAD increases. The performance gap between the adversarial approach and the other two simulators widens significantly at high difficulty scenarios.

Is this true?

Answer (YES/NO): YES